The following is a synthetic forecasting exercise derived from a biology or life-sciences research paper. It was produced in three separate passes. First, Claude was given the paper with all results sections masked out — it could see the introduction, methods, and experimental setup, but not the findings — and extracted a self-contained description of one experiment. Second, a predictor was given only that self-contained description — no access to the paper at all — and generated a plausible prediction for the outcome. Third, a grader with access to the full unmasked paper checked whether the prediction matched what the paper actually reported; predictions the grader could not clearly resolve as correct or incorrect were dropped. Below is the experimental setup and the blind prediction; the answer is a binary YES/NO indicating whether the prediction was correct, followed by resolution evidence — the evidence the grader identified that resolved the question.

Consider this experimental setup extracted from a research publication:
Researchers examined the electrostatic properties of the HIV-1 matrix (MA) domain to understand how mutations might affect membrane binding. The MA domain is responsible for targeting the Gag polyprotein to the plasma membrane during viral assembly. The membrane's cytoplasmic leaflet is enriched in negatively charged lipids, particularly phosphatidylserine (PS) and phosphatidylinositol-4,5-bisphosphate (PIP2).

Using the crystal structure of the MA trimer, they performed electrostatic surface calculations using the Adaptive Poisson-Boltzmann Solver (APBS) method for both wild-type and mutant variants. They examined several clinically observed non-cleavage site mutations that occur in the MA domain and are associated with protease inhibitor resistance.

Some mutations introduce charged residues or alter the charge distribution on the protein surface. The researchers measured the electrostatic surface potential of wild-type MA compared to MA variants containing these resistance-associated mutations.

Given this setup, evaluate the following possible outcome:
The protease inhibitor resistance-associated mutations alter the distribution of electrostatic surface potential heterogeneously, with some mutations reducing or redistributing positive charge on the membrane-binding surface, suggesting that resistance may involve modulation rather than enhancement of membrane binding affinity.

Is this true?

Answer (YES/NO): NO